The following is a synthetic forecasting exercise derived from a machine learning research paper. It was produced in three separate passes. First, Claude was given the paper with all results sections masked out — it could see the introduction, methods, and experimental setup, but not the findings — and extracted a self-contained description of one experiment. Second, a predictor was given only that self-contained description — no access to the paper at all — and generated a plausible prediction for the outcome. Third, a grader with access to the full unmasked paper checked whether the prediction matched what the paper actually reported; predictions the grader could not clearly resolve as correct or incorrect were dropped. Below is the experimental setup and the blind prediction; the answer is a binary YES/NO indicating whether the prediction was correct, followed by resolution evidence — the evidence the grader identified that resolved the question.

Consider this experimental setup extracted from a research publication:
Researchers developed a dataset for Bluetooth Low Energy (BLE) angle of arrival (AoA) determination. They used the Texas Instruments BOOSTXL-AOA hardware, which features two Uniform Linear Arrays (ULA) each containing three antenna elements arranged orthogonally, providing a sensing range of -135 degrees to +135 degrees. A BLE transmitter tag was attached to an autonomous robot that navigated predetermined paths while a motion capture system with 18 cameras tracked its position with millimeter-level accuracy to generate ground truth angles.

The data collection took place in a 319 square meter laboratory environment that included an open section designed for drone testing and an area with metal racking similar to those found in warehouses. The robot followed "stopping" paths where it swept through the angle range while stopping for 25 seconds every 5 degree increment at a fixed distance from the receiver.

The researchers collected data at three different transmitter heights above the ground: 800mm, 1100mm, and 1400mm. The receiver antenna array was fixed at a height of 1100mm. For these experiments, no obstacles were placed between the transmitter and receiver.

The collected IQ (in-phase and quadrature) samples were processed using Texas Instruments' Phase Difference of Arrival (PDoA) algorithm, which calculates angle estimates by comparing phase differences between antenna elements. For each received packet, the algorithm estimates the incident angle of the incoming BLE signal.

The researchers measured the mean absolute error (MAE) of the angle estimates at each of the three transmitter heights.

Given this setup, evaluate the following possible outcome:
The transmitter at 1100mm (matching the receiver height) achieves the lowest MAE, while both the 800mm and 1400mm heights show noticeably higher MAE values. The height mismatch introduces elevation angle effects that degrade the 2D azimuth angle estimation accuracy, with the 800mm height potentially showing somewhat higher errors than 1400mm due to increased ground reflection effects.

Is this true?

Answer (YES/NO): NO